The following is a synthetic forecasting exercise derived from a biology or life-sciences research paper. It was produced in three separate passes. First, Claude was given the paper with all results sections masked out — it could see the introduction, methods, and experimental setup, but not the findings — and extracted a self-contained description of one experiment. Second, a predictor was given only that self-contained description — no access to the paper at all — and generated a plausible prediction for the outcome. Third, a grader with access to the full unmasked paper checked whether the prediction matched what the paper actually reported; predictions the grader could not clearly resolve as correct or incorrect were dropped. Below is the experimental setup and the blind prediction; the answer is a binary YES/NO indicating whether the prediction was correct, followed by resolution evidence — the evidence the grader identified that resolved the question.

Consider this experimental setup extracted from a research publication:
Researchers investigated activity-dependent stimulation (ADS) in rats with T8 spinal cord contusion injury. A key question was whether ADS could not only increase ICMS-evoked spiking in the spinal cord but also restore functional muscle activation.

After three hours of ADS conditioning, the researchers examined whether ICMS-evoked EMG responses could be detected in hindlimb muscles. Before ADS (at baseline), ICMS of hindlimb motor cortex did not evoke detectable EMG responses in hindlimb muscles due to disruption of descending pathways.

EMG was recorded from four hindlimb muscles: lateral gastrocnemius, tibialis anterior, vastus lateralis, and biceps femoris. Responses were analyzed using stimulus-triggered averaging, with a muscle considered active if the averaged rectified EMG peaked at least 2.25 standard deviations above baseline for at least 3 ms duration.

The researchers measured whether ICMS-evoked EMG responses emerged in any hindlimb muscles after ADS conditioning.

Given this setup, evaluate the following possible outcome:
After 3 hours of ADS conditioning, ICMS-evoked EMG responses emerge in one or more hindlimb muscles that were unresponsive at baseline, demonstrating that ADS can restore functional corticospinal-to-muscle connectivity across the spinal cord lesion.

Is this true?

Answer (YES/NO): NO